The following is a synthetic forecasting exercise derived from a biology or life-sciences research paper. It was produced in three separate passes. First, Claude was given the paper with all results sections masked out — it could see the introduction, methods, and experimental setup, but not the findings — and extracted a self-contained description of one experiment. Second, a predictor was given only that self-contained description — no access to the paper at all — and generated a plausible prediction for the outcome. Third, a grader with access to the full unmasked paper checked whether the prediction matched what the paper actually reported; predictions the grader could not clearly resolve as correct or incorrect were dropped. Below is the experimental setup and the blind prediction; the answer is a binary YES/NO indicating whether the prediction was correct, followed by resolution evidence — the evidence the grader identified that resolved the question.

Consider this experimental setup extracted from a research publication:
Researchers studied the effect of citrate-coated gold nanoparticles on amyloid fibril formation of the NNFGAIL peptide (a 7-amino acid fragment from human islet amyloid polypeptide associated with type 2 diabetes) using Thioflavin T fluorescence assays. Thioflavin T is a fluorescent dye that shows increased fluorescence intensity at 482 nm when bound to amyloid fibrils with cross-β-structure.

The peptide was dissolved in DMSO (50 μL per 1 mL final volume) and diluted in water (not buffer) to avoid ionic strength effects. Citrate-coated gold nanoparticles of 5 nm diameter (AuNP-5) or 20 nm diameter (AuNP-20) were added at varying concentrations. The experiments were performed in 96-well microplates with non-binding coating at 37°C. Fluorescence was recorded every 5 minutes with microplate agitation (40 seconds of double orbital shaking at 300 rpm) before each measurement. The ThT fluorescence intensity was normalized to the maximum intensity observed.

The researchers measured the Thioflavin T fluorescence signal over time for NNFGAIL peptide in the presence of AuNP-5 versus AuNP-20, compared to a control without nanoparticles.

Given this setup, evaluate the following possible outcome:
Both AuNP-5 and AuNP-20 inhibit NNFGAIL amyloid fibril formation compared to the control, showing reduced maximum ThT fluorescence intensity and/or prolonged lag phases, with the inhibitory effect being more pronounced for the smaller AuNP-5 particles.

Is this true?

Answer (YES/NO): NO